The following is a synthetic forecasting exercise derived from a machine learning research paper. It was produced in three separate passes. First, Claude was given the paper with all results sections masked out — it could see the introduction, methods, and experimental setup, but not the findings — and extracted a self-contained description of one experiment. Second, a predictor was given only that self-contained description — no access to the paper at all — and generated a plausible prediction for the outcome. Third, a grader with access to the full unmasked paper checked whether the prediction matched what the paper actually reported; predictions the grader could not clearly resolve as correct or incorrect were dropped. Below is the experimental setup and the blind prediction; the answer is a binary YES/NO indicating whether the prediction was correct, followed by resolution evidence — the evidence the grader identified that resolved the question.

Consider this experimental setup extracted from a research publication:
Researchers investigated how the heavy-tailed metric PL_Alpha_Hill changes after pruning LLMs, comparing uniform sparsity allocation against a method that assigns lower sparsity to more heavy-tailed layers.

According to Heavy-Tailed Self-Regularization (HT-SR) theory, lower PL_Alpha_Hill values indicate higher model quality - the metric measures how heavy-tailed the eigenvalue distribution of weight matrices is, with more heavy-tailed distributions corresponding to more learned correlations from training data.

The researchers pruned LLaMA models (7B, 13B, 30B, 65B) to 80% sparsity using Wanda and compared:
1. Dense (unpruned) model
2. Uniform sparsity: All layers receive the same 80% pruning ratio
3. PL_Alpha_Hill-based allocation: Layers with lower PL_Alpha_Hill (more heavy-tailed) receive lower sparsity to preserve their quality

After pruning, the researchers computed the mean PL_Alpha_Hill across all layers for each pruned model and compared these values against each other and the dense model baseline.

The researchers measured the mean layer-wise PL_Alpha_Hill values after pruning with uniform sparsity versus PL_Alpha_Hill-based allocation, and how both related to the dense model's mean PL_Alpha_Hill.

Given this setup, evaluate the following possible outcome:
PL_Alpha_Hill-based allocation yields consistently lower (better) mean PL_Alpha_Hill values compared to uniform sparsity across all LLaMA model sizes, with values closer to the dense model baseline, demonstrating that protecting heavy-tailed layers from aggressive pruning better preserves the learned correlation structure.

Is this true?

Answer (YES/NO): YES